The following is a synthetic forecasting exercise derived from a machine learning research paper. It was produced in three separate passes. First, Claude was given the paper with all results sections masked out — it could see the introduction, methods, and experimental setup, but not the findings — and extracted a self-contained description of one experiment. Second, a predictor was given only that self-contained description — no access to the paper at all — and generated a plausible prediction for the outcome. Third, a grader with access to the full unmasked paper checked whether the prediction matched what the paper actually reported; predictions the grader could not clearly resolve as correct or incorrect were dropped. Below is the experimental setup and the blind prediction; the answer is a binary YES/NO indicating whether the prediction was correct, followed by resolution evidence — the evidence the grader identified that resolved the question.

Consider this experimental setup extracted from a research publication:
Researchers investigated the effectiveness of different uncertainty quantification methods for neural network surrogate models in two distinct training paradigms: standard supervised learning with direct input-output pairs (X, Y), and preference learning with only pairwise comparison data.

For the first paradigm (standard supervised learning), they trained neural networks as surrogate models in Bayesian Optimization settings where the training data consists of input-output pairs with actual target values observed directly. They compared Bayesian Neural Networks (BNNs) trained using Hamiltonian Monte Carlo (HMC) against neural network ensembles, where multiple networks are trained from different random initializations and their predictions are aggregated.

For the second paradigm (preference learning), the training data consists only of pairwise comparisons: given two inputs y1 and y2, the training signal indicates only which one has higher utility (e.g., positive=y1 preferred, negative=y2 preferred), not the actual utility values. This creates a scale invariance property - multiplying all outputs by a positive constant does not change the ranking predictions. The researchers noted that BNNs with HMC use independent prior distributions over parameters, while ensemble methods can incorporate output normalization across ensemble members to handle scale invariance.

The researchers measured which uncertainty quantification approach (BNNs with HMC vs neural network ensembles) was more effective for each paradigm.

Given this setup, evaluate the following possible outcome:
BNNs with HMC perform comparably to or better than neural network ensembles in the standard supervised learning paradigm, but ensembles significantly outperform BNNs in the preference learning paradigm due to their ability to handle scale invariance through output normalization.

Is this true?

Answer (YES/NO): YES